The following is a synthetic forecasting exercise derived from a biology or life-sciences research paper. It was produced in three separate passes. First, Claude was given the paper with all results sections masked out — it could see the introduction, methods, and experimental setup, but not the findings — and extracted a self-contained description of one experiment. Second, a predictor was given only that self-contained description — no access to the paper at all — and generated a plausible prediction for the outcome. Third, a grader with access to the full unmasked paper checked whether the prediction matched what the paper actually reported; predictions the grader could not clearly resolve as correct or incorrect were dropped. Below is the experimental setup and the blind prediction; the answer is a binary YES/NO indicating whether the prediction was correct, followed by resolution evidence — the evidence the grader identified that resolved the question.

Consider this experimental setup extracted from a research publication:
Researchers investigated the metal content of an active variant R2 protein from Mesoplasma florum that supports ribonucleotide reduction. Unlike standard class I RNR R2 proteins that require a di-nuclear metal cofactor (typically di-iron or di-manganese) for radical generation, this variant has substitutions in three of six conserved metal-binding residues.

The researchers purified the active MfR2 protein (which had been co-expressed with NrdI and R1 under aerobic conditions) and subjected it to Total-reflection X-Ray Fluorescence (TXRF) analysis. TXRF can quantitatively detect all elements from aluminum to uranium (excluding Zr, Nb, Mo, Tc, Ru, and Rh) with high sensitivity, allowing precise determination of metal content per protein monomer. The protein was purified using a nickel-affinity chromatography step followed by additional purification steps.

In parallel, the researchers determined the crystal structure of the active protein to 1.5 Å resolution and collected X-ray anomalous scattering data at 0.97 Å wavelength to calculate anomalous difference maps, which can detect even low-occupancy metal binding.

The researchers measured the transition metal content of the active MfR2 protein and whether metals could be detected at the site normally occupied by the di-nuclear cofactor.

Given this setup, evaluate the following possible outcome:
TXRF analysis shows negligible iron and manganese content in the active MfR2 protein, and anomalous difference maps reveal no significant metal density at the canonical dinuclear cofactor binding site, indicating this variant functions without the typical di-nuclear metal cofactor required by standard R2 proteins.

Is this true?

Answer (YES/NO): YES